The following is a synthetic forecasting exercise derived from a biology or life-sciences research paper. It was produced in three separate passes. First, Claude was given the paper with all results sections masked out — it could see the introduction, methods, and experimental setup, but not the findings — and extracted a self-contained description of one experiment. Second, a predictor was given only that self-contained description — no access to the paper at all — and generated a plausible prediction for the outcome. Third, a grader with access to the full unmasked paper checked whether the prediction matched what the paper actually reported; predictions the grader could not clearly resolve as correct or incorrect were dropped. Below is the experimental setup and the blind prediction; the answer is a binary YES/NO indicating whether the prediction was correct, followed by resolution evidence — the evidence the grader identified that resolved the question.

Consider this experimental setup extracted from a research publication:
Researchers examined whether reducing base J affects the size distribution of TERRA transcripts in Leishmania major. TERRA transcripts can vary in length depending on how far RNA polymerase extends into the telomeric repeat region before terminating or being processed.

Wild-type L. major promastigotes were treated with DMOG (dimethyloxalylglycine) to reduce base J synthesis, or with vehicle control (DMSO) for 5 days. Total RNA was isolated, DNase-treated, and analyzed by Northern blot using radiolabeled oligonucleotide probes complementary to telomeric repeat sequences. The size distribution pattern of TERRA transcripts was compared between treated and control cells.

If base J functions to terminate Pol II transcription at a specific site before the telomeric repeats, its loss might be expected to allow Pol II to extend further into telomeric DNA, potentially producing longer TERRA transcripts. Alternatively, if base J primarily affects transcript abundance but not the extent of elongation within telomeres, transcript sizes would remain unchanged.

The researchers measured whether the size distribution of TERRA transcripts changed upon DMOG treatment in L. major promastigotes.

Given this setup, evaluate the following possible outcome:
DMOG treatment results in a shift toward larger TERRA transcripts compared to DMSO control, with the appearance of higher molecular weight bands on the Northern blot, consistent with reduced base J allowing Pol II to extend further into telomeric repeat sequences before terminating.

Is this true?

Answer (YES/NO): NO